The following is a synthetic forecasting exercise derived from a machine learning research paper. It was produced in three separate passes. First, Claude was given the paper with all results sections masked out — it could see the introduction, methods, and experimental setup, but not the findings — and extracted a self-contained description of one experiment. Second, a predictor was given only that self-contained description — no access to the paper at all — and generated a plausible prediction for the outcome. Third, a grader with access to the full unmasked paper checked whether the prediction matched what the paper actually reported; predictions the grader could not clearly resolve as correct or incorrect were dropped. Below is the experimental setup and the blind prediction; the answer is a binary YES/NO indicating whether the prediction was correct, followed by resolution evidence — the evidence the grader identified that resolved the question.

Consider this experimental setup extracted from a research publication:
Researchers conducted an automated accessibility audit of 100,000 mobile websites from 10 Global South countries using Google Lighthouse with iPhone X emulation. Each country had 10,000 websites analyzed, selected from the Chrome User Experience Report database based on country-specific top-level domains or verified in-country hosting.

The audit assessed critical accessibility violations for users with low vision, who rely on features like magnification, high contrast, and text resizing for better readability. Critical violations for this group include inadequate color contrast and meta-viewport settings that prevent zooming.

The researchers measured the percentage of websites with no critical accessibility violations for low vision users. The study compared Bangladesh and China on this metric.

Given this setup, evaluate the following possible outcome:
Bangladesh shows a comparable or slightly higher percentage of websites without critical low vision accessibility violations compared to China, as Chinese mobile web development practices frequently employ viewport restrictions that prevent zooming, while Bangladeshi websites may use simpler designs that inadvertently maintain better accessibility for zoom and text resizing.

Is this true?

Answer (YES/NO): NO